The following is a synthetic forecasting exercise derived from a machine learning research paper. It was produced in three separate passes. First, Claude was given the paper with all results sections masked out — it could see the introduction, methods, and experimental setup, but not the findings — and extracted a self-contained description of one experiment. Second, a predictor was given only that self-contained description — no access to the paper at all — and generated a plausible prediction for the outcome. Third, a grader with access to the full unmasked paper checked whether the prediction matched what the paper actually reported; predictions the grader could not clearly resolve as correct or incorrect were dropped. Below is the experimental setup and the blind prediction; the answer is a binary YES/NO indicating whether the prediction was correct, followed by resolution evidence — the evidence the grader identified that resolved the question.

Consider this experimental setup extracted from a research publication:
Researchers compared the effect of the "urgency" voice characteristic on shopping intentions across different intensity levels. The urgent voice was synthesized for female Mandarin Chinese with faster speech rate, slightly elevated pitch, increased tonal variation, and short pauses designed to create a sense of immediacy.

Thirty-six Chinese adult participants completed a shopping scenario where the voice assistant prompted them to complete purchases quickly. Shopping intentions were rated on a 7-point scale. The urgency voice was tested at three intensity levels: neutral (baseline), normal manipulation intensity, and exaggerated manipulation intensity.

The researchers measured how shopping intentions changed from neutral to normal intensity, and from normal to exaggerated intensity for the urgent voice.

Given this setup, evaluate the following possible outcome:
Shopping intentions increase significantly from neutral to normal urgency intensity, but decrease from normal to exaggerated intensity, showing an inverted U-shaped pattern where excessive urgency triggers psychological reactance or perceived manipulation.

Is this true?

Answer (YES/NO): NO